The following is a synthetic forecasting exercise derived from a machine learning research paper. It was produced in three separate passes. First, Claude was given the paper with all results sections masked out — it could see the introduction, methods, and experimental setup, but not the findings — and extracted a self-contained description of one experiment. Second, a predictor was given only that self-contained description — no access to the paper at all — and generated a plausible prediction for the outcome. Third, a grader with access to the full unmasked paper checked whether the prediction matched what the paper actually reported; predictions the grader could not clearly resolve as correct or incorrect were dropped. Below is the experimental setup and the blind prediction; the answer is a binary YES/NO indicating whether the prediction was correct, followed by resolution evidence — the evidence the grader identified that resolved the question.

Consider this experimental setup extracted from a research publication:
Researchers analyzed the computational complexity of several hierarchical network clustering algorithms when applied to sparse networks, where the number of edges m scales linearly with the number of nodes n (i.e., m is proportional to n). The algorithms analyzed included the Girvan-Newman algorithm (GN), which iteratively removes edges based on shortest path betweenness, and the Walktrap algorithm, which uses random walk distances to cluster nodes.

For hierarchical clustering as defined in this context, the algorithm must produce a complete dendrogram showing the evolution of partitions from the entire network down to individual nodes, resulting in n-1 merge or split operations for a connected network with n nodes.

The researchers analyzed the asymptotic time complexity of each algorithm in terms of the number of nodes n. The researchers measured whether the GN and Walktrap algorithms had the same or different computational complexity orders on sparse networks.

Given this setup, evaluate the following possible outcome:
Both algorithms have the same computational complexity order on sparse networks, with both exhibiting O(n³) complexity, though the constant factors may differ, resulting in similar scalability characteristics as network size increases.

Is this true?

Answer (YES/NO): YES